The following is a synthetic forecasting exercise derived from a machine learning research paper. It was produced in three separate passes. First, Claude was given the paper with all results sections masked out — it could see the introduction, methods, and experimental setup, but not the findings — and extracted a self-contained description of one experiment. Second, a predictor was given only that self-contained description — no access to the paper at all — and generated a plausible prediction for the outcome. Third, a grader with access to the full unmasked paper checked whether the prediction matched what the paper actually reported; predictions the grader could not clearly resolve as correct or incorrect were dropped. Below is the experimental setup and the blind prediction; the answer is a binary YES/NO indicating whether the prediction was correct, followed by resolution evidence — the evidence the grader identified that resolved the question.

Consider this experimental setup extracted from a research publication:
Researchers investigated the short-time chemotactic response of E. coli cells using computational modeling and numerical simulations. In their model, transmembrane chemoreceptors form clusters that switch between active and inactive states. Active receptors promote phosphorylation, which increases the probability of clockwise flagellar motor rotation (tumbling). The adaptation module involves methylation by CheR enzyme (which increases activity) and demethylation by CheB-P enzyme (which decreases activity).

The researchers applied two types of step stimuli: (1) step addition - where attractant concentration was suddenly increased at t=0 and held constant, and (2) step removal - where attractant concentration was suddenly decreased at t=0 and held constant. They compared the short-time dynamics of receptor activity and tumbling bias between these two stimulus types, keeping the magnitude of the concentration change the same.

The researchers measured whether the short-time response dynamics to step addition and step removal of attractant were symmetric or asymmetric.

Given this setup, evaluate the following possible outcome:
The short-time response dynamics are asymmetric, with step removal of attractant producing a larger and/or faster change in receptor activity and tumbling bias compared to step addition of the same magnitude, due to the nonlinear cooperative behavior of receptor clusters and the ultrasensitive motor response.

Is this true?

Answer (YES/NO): YES